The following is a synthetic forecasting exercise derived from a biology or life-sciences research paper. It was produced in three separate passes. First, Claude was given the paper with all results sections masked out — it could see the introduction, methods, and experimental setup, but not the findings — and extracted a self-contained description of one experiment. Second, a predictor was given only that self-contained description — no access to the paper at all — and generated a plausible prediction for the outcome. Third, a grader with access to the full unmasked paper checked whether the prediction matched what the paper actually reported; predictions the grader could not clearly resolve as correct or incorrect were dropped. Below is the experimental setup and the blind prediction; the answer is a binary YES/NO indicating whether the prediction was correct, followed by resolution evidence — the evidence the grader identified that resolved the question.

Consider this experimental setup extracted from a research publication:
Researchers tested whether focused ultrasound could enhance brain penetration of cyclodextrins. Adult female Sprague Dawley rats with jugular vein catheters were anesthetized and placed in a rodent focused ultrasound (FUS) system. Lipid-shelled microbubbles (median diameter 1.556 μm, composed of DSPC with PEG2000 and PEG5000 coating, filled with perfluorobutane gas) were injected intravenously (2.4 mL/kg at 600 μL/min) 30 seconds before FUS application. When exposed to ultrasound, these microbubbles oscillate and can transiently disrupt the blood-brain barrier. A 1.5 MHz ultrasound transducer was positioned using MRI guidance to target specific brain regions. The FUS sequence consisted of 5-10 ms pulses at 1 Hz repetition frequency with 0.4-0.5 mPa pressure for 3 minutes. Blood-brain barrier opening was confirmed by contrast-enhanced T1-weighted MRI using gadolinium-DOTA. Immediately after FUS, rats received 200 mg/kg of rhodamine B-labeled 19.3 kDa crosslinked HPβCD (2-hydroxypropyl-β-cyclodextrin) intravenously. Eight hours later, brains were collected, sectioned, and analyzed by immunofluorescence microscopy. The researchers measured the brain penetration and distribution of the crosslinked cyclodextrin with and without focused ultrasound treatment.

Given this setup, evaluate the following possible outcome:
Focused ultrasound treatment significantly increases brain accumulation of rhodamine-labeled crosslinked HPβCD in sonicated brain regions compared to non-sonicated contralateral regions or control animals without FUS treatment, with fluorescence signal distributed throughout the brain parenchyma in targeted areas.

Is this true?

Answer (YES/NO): YES